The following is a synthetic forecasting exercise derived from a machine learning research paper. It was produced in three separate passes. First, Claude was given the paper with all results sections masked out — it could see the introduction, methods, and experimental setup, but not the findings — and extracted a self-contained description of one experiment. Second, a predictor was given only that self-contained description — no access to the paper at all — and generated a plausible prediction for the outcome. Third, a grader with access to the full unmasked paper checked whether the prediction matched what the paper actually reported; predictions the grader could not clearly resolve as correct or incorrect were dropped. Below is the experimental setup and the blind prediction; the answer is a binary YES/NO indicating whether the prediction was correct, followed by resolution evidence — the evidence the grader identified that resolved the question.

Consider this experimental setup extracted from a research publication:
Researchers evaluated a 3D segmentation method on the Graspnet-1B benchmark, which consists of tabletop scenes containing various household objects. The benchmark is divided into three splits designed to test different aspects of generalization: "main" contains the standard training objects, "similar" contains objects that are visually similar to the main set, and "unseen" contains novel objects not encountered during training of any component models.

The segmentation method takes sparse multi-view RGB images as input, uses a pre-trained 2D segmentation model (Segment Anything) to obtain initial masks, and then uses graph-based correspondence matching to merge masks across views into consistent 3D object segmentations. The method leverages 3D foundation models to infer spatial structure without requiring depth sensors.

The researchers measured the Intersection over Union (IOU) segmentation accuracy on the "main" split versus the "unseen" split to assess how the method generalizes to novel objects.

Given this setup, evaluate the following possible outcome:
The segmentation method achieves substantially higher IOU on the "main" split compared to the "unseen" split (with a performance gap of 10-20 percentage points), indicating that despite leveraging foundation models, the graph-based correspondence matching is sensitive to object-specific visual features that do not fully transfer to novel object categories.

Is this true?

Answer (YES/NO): NO